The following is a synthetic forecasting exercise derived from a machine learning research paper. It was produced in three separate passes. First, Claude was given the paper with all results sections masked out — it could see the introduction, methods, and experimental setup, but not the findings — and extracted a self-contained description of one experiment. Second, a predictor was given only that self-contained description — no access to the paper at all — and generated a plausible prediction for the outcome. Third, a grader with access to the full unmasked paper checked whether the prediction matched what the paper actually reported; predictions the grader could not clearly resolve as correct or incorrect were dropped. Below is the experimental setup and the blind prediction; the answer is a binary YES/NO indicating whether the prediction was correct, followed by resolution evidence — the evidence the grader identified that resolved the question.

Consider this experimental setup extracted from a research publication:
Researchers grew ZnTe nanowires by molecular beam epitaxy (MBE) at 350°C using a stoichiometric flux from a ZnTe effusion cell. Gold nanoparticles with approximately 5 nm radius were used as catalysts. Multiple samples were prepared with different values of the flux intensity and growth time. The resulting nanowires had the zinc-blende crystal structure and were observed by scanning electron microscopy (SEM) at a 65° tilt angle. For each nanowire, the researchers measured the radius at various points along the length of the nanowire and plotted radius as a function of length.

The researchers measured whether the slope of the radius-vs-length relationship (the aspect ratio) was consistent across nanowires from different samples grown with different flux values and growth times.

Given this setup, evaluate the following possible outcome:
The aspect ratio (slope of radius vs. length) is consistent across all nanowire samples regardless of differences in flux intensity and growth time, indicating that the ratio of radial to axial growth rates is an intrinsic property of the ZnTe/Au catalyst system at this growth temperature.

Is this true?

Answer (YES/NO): YES